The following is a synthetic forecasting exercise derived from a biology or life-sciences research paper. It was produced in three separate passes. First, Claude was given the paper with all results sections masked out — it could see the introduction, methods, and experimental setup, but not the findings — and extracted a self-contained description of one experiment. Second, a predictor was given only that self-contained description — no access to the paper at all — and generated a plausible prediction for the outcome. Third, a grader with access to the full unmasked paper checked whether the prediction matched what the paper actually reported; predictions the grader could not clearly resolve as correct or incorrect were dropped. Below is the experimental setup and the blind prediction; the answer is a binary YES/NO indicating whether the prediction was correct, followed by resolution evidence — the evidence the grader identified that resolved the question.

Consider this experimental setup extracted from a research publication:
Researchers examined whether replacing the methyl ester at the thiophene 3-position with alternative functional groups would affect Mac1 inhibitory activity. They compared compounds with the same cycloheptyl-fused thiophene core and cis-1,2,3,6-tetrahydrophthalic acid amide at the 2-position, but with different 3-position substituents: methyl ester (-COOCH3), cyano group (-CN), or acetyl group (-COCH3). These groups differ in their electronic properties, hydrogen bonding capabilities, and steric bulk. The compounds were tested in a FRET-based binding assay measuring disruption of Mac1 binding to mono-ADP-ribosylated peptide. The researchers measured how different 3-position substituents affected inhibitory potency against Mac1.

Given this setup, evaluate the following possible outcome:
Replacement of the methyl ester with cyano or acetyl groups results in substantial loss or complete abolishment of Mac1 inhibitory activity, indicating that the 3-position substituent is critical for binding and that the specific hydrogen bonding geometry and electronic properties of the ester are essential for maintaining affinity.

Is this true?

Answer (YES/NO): YES